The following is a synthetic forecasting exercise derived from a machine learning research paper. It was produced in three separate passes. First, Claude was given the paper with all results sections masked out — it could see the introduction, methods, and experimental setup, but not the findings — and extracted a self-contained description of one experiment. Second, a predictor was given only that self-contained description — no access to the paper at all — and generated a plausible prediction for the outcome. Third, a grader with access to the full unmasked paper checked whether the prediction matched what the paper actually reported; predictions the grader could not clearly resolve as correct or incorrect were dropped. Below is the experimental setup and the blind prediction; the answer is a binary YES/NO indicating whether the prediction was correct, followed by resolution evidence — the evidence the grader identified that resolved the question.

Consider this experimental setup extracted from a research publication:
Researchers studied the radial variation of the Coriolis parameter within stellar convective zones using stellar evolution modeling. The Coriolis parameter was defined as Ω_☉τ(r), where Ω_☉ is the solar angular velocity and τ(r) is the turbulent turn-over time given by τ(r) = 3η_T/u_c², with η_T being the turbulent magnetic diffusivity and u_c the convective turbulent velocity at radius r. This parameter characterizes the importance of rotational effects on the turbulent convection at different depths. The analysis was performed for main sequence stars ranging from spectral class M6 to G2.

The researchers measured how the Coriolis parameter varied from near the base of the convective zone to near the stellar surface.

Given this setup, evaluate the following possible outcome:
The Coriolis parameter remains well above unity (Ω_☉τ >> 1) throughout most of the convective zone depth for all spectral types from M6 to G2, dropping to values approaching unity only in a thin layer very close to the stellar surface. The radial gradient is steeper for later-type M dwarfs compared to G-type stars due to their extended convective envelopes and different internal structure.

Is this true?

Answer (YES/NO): NO